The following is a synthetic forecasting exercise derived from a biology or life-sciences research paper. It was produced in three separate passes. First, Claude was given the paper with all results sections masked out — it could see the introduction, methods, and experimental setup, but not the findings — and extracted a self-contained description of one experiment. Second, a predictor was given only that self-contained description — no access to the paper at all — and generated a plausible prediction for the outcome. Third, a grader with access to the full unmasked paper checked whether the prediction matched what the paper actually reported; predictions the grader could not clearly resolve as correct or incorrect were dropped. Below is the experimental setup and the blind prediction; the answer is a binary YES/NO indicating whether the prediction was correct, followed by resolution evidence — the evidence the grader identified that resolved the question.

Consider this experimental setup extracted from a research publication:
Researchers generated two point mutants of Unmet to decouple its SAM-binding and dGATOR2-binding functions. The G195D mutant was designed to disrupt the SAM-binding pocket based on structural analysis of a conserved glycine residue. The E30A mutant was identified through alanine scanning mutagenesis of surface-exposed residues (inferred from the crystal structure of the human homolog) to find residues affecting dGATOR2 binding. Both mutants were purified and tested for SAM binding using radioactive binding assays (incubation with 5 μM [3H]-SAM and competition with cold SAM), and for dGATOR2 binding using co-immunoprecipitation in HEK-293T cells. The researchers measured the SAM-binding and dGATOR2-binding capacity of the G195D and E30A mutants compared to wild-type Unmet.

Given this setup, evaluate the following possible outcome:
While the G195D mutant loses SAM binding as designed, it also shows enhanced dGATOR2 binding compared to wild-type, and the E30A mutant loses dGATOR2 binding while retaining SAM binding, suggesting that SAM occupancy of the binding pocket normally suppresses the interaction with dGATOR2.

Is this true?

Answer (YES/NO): NO